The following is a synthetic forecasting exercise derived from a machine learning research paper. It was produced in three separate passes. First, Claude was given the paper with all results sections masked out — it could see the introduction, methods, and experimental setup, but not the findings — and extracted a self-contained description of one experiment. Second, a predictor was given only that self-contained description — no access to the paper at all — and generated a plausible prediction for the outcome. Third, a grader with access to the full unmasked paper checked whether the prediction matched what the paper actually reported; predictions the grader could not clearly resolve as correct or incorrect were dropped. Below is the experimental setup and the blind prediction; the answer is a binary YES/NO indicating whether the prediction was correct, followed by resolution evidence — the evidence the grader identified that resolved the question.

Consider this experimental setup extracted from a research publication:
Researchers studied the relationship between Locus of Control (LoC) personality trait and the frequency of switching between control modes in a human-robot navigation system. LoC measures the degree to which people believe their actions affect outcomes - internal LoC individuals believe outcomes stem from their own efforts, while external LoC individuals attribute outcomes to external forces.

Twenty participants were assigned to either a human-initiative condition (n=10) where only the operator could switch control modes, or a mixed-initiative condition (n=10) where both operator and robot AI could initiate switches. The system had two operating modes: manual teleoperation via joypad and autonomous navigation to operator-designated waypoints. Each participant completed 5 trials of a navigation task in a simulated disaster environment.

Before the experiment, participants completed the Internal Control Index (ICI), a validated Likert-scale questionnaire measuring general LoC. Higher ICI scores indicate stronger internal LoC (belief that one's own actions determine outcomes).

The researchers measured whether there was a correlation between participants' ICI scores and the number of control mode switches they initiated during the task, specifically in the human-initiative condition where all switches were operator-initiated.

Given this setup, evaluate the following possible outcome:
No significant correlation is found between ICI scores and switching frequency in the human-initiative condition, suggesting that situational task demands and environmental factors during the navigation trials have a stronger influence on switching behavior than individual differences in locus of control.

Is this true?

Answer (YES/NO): YES